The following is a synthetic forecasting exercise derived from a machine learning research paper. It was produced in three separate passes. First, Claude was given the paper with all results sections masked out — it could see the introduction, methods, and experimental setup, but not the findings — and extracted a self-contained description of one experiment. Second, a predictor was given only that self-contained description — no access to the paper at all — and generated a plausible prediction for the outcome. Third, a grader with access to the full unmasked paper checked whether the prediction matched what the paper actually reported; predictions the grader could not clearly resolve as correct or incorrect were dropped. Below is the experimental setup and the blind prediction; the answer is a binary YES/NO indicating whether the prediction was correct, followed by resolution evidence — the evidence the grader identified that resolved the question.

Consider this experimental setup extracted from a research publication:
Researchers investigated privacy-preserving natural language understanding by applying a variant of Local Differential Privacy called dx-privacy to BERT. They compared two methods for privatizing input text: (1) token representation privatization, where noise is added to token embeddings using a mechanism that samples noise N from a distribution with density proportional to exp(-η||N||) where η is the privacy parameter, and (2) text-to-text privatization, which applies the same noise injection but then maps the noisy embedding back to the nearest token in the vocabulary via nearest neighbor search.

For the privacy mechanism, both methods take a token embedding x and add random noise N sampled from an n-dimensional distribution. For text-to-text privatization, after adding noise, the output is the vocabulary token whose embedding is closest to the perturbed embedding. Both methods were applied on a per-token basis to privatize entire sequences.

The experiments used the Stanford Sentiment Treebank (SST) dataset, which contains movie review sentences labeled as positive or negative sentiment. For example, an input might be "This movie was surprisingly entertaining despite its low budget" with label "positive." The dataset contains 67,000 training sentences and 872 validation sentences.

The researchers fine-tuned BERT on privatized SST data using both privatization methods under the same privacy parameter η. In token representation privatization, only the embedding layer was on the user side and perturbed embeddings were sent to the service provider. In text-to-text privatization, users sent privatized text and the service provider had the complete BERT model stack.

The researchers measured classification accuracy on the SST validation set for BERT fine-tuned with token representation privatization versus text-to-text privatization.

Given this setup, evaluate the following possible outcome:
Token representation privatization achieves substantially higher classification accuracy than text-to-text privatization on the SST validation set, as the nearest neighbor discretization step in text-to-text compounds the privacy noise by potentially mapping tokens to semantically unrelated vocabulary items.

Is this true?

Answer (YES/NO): NO